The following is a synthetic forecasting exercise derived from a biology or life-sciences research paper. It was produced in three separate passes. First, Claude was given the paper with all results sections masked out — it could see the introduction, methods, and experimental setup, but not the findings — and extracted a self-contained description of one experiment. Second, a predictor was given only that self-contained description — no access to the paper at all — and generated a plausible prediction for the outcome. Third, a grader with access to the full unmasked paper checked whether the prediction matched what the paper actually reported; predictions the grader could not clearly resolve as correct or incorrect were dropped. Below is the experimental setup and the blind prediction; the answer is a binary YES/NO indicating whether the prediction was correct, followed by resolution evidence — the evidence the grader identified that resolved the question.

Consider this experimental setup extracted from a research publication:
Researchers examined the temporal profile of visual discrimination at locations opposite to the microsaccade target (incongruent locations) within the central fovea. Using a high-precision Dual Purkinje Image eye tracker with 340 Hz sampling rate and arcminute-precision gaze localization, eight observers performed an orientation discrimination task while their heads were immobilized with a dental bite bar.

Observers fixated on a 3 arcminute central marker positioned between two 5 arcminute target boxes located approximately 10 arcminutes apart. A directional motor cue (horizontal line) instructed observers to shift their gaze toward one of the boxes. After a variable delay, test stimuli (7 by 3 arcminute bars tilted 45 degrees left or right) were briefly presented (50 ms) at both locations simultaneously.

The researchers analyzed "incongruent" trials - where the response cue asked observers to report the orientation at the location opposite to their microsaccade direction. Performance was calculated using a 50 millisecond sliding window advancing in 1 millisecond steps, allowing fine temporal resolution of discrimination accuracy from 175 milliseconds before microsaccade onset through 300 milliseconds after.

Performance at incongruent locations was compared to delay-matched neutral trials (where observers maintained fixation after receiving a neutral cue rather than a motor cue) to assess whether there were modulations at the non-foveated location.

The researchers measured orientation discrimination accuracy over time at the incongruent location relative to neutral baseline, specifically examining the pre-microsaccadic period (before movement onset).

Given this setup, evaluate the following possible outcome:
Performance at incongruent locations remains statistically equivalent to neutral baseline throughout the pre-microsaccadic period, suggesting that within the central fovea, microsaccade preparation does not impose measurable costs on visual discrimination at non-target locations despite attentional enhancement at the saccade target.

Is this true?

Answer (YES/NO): NO